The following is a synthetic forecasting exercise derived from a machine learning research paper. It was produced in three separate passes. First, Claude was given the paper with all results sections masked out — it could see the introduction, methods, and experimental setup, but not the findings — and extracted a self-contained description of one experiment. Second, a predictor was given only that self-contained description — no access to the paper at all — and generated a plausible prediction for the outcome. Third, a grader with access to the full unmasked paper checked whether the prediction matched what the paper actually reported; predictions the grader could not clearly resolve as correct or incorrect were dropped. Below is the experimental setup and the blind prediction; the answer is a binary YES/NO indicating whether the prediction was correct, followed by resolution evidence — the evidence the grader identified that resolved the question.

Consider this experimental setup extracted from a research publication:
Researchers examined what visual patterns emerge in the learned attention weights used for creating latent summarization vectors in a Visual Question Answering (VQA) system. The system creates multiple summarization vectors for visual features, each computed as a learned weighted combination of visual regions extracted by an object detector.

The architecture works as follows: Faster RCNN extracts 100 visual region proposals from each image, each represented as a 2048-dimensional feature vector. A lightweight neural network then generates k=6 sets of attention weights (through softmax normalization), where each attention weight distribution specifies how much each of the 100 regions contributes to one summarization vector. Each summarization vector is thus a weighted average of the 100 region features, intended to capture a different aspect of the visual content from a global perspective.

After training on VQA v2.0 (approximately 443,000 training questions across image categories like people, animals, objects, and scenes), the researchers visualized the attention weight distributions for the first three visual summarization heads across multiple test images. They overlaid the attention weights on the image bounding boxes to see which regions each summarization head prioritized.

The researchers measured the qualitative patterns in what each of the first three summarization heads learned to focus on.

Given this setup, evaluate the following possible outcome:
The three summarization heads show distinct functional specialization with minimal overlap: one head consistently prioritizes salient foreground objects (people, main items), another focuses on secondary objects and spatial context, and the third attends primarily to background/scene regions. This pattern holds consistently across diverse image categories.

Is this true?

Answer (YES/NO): NO